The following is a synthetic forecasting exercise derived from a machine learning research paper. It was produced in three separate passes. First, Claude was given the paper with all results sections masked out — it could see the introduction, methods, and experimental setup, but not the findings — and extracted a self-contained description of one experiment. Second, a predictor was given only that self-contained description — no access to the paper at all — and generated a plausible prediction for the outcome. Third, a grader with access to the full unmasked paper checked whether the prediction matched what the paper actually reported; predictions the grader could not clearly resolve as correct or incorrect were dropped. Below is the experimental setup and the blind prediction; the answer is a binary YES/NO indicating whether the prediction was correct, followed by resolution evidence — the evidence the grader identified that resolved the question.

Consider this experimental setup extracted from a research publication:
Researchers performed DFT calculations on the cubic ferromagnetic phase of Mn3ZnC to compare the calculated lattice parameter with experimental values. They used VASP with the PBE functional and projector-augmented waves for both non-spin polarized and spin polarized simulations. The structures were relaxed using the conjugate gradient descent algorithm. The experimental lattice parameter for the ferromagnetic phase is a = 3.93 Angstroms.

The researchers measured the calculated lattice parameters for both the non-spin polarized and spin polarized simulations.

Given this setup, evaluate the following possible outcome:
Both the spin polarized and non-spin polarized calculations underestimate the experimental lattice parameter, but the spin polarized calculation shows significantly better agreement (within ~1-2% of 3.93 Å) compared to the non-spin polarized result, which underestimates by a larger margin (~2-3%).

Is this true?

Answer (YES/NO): NO